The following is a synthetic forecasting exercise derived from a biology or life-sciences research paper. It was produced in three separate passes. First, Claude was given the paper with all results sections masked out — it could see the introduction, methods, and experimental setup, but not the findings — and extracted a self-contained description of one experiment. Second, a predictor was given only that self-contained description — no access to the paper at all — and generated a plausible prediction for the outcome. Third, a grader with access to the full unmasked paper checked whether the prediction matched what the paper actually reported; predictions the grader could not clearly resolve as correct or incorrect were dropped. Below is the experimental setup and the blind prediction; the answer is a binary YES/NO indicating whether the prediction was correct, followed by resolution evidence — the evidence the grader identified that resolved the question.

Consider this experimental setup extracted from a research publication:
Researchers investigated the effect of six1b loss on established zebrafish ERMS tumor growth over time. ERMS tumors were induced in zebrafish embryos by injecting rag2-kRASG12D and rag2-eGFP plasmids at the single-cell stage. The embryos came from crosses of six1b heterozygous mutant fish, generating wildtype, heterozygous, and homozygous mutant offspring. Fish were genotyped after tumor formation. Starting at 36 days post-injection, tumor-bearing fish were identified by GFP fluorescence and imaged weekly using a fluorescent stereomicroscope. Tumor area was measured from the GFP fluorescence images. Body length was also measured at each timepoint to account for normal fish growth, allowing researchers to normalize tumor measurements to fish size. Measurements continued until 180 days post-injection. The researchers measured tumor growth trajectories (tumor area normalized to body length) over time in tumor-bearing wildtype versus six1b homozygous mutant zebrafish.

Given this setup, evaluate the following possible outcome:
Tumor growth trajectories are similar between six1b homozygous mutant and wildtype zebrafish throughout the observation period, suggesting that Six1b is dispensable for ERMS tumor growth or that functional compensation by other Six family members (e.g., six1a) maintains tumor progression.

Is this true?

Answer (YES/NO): NO